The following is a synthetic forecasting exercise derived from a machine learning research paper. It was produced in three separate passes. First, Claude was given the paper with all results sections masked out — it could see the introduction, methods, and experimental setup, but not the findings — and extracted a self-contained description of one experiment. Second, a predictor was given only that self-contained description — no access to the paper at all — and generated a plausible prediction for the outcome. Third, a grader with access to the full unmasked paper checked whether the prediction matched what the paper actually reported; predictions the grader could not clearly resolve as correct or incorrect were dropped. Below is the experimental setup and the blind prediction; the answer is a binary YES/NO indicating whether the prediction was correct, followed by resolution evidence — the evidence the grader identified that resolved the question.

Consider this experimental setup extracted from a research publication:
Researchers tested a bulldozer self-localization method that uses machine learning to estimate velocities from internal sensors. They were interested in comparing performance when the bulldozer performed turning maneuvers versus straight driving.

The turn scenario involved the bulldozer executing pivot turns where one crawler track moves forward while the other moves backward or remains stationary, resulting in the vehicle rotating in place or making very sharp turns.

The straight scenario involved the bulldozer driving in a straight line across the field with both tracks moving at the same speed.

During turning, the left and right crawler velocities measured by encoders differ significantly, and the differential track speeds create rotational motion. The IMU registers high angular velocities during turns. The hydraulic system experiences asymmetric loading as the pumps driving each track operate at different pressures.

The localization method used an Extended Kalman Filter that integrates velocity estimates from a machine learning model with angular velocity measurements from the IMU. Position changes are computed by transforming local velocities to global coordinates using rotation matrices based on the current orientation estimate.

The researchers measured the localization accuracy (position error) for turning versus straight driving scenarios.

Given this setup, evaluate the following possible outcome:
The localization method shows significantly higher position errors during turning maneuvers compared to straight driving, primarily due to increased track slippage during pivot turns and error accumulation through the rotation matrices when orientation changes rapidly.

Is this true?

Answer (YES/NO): NO